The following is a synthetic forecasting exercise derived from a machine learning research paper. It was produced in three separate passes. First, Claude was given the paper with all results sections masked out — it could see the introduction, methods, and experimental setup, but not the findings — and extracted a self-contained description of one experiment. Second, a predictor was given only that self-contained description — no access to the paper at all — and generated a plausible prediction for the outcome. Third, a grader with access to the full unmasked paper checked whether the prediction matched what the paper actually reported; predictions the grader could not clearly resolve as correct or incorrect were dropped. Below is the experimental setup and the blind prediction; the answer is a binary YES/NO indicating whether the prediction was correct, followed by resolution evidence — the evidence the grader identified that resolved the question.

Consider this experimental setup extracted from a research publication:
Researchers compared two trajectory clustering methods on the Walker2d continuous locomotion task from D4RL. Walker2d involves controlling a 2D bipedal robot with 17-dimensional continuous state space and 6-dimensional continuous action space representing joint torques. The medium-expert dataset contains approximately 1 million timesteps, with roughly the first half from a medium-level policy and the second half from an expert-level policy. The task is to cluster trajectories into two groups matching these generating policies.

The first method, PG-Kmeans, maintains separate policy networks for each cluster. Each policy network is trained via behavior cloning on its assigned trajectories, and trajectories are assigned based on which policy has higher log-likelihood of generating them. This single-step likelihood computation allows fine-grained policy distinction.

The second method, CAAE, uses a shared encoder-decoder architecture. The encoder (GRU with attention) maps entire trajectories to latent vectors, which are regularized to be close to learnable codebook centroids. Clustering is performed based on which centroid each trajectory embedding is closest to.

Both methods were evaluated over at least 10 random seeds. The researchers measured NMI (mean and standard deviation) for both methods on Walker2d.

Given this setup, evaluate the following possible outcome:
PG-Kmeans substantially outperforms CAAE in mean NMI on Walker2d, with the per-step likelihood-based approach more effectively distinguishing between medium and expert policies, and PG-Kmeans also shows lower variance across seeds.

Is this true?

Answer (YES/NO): NO